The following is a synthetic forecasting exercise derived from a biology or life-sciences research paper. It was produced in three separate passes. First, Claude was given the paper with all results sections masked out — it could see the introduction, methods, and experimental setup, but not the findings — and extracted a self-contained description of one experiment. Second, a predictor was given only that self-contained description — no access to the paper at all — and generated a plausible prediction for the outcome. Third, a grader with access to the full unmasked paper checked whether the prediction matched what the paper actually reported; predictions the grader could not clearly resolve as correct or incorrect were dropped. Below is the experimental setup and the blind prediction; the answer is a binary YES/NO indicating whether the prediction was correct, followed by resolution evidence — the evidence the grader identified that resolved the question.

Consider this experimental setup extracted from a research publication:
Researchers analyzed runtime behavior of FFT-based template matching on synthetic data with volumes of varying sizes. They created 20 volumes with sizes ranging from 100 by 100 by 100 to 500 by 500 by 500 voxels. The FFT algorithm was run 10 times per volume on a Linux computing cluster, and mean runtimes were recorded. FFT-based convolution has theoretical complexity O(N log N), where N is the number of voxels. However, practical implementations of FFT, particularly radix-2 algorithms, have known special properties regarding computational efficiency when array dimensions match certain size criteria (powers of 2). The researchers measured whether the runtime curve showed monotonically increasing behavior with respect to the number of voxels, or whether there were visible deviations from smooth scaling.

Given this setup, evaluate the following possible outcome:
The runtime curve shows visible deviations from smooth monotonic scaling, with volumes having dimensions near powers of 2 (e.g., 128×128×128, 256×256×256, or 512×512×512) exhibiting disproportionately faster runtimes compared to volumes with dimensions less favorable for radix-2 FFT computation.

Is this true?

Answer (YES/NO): YES